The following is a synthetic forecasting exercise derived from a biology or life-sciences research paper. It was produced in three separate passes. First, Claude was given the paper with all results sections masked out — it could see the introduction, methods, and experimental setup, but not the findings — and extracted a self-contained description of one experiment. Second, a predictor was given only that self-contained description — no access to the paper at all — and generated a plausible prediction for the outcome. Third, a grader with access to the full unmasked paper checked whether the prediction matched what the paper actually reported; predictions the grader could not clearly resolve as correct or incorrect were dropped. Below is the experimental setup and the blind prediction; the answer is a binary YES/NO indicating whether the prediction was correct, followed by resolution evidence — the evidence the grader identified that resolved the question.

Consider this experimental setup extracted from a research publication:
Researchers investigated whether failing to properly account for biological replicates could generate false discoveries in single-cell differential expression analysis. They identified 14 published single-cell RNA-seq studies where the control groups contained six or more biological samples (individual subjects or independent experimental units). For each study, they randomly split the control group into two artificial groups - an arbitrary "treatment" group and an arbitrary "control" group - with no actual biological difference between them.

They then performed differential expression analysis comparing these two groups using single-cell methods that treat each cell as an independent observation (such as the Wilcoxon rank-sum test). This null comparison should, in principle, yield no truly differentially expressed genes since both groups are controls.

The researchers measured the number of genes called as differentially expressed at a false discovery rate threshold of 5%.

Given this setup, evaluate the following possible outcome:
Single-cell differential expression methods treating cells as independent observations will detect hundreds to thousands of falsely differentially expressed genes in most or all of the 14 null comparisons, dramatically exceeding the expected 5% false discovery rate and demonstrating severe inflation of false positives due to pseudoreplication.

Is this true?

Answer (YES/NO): YES